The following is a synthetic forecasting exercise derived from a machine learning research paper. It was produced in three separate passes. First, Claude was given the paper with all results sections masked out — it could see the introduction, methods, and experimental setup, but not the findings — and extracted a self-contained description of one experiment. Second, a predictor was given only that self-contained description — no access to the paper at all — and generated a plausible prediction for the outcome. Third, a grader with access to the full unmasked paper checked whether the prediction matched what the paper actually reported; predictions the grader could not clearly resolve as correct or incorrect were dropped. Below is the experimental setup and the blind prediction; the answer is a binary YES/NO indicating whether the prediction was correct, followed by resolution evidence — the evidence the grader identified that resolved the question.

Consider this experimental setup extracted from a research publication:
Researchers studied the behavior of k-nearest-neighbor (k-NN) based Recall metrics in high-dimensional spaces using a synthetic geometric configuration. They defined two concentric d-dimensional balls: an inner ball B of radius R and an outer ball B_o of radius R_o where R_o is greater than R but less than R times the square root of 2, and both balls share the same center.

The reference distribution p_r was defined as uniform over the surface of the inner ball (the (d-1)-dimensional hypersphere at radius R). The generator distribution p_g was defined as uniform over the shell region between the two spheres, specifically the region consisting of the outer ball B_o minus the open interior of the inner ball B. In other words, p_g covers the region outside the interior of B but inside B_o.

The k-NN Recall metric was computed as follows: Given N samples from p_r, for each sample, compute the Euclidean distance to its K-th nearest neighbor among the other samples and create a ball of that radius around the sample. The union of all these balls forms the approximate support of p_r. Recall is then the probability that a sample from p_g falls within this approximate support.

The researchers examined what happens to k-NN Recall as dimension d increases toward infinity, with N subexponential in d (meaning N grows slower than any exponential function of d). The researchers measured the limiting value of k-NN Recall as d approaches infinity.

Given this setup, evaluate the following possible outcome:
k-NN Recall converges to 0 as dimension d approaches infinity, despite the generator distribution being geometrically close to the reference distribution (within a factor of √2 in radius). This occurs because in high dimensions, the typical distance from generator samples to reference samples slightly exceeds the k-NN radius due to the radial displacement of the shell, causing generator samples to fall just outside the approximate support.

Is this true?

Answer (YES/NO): YES